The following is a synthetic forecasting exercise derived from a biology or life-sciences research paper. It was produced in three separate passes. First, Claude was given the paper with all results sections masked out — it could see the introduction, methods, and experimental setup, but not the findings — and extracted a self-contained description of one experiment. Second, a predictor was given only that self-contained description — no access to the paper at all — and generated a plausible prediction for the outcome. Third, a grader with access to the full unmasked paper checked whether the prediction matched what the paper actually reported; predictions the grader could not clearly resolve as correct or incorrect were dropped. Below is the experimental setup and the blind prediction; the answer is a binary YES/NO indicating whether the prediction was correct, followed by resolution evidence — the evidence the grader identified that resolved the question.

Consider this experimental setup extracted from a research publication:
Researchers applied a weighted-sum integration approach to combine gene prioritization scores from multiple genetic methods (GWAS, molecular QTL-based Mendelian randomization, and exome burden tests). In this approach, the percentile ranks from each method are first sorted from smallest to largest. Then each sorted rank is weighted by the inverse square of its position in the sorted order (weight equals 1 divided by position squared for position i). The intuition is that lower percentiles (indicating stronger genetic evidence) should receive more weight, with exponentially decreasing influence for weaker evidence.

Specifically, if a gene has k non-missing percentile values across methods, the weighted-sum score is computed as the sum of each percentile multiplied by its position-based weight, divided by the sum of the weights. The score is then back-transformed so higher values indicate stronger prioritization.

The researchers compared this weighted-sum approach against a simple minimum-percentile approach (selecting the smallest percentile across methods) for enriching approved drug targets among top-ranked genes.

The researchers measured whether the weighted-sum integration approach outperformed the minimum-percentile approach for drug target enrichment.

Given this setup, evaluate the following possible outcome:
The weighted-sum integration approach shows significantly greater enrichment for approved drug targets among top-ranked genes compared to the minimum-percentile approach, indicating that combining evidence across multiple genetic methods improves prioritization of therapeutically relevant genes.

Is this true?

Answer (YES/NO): NO